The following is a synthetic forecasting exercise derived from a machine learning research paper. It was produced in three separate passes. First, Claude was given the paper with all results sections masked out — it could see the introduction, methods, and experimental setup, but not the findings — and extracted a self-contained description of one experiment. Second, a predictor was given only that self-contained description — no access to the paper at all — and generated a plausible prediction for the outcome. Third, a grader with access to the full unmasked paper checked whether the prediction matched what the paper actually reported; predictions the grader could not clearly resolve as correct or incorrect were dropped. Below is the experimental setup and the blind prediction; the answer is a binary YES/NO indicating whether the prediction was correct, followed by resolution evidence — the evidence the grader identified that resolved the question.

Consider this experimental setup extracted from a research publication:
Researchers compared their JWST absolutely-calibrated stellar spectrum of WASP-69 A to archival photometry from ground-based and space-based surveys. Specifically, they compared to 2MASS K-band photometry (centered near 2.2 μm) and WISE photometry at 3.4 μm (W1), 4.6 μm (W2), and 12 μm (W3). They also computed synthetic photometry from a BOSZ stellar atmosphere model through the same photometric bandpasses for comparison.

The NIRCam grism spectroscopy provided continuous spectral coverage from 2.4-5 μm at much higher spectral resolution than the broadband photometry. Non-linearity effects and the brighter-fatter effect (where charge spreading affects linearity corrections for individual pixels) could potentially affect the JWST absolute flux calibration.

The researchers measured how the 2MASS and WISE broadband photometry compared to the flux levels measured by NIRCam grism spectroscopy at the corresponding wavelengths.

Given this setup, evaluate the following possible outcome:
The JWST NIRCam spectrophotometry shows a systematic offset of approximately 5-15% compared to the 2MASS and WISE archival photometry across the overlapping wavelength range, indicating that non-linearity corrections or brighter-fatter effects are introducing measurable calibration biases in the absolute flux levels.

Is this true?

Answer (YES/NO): NO